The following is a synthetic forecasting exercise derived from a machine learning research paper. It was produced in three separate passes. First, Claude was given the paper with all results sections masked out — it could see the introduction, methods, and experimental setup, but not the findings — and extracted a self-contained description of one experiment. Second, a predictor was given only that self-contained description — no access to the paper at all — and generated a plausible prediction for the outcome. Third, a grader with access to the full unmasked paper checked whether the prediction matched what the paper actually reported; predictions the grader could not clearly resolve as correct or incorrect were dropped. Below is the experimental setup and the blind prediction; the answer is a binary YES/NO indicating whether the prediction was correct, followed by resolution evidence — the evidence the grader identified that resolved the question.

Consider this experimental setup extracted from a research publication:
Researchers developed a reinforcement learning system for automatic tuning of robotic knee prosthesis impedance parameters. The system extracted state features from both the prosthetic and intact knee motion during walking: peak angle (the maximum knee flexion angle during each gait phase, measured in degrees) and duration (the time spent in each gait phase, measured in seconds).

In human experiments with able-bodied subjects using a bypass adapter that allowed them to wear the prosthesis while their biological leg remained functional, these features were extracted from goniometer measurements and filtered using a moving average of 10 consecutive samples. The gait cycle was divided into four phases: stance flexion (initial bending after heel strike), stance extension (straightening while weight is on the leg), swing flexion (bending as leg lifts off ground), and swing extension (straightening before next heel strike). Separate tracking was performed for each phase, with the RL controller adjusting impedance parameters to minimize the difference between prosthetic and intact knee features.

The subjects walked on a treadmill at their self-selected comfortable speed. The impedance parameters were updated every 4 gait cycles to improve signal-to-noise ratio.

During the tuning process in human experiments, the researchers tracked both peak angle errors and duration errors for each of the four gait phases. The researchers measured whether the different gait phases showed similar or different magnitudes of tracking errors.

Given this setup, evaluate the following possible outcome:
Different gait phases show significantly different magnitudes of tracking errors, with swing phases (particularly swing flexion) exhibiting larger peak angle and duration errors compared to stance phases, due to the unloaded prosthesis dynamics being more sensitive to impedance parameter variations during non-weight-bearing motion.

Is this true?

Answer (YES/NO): NO